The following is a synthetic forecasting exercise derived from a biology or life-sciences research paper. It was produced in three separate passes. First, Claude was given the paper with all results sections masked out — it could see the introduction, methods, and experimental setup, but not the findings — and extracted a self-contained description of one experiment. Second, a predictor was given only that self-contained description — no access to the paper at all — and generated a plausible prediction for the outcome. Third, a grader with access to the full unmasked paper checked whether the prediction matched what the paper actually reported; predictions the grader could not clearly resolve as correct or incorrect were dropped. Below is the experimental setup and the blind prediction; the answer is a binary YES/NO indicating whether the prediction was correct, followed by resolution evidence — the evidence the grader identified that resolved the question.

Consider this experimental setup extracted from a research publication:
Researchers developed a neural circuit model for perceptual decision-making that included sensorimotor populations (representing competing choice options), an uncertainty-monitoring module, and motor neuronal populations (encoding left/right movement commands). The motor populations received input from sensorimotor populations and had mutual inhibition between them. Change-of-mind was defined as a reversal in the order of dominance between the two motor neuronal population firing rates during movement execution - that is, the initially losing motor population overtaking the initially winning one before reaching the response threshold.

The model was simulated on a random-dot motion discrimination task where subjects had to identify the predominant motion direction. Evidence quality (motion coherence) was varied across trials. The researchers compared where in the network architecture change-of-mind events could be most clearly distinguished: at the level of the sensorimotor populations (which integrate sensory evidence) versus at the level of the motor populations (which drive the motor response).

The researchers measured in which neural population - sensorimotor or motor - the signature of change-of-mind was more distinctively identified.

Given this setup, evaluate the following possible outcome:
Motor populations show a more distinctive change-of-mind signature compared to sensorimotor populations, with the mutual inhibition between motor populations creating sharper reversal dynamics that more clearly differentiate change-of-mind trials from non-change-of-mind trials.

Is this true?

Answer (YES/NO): YES